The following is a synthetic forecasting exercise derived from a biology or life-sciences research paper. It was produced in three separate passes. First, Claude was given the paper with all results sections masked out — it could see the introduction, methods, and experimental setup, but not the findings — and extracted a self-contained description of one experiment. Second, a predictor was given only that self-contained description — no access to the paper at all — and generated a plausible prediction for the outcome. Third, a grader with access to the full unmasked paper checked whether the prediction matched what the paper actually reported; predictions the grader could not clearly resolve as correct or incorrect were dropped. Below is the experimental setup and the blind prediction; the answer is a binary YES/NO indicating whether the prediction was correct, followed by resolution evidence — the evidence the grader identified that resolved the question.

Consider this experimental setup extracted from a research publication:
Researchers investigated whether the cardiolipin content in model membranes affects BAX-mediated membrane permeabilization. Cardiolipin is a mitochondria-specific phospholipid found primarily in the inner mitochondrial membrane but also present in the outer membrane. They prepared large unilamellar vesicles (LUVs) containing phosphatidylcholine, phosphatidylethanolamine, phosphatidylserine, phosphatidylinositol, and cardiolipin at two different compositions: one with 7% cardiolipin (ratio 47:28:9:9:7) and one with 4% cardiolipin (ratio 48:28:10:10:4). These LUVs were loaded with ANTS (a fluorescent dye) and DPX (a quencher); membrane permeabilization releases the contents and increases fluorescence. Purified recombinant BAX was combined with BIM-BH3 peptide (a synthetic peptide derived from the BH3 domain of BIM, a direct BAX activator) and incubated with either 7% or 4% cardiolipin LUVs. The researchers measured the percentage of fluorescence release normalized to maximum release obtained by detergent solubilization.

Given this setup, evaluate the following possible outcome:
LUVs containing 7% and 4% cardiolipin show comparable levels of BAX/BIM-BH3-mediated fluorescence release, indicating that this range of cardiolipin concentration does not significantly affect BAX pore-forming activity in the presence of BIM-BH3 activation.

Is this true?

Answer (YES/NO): YES